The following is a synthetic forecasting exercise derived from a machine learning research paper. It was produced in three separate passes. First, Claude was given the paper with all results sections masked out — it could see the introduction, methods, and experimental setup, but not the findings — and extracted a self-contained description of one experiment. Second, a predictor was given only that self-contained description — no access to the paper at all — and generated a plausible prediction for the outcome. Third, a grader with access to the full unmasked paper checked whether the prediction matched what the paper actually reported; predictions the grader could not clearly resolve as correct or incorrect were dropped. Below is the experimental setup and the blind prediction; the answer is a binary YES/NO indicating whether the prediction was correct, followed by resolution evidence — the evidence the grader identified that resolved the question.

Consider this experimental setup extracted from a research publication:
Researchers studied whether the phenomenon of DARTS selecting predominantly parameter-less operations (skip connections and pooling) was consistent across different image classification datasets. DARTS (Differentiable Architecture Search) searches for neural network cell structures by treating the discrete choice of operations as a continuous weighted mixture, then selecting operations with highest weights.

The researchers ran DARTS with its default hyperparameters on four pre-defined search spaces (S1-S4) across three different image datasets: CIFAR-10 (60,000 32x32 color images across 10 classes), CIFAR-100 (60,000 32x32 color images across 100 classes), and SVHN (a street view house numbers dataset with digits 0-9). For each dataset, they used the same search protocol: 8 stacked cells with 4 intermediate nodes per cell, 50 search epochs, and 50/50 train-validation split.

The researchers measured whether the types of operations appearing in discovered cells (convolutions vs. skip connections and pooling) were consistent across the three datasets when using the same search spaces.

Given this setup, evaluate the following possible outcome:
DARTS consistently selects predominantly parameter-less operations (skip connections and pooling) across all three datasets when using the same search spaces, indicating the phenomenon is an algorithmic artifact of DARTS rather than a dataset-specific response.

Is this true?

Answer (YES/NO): YES